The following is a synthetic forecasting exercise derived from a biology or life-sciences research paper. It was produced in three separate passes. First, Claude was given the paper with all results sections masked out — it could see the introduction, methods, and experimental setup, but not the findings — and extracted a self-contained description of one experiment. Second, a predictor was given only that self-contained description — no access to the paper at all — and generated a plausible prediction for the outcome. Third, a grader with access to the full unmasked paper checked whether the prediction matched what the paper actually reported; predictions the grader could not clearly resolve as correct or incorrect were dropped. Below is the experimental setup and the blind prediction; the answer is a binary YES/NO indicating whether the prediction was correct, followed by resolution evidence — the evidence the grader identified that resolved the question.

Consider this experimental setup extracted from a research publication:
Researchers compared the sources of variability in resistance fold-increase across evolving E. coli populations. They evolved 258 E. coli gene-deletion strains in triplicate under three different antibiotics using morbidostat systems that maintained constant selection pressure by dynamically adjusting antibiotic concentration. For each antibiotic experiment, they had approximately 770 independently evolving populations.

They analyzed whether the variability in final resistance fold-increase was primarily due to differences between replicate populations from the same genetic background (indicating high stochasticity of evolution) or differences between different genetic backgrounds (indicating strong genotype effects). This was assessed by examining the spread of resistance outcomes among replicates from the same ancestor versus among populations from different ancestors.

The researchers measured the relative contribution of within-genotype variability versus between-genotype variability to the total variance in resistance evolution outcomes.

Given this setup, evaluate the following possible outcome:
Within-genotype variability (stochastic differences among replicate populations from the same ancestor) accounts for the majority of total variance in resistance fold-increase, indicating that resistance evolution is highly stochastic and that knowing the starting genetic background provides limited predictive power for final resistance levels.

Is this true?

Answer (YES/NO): NO